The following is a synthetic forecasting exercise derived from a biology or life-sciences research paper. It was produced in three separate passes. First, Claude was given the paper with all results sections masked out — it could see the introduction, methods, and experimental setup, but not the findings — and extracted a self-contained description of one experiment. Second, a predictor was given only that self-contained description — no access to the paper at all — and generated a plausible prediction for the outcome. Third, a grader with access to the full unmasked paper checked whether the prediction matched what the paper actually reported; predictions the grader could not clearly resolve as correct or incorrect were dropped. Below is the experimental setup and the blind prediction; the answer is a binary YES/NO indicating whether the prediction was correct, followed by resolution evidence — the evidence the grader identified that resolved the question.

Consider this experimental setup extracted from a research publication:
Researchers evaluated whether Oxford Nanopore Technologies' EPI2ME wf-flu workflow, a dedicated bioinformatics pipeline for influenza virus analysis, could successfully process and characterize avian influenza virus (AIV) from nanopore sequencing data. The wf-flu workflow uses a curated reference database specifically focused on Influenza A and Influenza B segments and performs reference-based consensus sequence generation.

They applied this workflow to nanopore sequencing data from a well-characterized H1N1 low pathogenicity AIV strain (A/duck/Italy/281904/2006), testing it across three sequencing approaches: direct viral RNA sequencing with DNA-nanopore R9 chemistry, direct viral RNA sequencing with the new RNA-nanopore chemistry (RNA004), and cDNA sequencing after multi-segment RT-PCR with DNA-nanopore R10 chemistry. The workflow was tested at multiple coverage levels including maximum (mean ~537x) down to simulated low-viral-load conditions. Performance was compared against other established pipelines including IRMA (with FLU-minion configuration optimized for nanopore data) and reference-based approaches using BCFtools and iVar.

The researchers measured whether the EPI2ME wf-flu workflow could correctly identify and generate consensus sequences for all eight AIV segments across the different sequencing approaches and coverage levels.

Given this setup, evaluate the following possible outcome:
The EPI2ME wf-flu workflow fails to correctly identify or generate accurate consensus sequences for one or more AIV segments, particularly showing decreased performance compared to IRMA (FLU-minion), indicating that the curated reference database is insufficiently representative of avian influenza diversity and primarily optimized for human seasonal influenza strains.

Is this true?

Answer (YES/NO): NO